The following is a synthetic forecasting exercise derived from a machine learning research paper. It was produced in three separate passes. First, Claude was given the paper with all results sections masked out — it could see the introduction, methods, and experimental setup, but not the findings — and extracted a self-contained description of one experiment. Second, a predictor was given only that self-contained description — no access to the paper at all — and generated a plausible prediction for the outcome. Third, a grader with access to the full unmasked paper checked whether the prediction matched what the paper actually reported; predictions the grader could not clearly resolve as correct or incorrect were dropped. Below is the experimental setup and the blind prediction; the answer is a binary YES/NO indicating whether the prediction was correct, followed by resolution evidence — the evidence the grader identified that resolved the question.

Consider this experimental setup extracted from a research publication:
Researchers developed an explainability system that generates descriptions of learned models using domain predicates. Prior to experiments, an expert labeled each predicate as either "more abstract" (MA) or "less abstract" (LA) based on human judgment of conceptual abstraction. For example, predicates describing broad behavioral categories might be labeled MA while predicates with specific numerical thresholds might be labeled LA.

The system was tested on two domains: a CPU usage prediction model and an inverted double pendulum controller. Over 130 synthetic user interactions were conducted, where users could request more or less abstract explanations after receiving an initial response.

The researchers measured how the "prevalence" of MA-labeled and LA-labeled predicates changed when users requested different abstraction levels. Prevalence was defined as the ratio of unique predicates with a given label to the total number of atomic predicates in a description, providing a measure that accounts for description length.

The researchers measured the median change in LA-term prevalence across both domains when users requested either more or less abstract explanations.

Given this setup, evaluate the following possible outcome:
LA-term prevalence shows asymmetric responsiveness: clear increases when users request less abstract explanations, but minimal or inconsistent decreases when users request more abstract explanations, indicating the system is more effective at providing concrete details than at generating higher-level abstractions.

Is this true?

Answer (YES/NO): NO